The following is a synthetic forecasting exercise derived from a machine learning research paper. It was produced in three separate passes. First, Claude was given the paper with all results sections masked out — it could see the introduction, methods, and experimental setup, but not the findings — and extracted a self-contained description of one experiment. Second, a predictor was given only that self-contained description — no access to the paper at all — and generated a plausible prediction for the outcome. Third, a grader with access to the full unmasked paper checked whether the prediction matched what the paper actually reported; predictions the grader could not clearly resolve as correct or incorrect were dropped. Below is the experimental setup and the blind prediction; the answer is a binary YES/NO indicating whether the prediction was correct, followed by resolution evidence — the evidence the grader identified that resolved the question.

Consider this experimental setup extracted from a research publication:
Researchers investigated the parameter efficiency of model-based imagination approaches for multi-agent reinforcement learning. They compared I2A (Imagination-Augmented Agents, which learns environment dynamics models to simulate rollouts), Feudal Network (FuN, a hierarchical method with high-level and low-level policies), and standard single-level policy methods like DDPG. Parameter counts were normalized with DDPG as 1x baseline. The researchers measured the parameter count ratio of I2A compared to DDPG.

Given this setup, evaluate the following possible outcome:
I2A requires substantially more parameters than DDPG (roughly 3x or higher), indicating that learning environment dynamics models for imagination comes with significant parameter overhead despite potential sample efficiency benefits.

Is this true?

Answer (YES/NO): YES